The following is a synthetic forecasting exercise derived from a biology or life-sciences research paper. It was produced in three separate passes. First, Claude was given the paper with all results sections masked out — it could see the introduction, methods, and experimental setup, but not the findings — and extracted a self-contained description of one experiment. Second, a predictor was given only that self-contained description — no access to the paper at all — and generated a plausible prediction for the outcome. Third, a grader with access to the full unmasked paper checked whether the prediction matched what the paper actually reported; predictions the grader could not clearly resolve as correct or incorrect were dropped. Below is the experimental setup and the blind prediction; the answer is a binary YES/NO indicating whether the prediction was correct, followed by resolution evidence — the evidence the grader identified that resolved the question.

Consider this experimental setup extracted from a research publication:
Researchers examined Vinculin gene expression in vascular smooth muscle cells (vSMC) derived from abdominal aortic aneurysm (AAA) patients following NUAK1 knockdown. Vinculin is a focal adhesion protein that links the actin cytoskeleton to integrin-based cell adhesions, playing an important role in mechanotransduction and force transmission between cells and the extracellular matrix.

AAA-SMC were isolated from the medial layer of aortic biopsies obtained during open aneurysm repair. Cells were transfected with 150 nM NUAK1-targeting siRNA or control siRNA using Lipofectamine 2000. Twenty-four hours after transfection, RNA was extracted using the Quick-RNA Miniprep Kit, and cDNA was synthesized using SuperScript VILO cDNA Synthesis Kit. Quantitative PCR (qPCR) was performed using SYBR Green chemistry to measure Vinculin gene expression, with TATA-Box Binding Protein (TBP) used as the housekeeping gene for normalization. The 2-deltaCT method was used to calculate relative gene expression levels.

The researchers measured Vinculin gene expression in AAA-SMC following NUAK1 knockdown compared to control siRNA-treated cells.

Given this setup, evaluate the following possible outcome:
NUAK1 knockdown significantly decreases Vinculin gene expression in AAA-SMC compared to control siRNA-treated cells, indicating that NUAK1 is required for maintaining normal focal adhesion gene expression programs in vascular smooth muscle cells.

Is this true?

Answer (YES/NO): YES